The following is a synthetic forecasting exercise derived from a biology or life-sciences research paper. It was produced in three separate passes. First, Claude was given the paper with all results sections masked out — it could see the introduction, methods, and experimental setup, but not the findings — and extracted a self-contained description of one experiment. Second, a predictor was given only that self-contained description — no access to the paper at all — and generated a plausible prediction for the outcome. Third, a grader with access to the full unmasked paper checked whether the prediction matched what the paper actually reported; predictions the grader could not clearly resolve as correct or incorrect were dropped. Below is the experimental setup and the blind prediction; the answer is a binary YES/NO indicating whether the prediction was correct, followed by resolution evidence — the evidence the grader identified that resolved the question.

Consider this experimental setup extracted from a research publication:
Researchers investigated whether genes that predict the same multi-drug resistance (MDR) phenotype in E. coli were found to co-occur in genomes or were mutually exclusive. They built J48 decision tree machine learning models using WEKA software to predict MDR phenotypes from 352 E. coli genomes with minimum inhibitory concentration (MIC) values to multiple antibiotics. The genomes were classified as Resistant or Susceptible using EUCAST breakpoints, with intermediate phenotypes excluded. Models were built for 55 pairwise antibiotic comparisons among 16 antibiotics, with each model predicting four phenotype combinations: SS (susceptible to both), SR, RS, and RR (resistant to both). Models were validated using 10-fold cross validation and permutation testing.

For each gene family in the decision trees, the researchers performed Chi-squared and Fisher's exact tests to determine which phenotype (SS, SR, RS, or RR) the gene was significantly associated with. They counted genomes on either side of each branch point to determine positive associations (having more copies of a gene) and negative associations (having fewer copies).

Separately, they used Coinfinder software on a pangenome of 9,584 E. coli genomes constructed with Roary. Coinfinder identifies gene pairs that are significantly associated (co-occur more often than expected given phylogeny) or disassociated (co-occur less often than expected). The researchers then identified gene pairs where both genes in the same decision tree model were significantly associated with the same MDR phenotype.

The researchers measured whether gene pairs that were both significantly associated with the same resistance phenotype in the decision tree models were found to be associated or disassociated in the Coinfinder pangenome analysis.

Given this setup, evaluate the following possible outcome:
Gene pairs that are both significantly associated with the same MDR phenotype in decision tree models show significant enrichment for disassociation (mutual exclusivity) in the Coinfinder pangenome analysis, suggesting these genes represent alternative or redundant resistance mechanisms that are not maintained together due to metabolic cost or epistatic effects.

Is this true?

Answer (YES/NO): NO